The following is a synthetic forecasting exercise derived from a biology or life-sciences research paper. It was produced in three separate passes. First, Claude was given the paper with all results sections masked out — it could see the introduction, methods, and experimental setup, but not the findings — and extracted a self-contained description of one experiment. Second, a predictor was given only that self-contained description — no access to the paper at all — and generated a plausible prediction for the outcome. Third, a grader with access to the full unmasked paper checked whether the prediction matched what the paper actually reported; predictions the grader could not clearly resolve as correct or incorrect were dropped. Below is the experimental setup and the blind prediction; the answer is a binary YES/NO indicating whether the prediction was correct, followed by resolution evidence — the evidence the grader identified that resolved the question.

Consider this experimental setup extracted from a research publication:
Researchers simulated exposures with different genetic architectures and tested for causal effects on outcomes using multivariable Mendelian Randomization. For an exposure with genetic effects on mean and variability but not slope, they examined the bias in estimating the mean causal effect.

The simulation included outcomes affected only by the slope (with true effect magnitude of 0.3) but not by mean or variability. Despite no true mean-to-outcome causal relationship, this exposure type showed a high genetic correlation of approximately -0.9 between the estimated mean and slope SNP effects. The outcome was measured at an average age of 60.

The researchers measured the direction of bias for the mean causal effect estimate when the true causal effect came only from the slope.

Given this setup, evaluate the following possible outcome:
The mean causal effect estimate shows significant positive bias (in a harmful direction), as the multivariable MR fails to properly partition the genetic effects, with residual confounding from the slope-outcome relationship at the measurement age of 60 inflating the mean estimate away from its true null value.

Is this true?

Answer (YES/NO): NO